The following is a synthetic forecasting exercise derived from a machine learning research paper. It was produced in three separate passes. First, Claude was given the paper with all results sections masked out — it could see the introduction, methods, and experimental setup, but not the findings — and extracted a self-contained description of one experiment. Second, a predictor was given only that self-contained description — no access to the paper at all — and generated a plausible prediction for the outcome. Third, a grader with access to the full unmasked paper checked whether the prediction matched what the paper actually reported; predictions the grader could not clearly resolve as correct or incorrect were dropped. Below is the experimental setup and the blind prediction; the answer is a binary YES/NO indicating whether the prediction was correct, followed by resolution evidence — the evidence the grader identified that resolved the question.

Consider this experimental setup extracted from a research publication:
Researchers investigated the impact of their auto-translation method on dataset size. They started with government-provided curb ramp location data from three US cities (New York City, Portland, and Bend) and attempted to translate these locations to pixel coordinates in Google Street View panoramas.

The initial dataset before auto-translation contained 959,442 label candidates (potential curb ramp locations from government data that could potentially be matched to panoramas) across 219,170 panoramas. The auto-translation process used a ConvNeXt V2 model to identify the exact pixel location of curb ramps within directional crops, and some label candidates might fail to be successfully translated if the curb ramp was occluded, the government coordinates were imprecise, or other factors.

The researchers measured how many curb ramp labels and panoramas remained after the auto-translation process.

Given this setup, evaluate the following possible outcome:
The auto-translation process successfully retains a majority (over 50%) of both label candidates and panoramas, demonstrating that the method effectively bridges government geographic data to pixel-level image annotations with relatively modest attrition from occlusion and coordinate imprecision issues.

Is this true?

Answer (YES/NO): YES